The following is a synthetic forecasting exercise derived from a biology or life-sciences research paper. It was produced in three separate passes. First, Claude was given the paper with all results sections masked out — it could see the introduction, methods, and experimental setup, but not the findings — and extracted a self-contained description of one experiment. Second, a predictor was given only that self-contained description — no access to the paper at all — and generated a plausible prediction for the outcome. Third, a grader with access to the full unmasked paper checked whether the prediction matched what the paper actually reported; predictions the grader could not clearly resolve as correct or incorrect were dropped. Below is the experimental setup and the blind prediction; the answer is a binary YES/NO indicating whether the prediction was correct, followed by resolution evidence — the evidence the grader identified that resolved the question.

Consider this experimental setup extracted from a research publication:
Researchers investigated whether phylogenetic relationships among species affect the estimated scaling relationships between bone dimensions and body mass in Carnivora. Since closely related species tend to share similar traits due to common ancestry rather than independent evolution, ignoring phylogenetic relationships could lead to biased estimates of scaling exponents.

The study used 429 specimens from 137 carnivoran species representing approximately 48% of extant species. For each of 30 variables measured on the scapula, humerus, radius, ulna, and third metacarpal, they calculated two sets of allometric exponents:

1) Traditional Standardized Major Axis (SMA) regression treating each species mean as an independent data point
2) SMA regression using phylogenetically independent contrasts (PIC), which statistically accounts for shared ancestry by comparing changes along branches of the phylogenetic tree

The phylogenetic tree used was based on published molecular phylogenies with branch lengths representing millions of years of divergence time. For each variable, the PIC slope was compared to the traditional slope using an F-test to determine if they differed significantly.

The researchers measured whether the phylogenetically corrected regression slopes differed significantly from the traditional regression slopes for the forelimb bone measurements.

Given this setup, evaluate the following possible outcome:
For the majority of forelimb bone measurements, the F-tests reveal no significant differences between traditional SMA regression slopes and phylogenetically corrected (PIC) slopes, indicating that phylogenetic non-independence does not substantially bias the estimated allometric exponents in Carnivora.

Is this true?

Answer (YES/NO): NO